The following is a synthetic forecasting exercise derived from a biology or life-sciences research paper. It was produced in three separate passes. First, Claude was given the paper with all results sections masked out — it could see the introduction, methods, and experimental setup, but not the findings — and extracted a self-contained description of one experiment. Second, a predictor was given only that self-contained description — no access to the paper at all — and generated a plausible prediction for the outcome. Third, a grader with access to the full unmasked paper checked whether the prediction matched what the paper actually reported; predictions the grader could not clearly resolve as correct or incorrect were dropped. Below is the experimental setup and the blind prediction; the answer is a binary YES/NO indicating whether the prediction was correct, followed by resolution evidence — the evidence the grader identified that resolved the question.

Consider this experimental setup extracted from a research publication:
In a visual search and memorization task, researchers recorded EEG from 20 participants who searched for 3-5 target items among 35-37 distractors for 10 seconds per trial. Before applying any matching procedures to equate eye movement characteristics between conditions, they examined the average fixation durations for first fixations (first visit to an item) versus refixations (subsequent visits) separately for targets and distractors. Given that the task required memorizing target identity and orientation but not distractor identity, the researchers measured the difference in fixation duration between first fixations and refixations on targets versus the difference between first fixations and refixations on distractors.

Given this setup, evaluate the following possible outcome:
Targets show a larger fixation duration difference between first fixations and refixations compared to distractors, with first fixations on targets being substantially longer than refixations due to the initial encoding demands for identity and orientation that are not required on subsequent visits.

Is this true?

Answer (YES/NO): YES